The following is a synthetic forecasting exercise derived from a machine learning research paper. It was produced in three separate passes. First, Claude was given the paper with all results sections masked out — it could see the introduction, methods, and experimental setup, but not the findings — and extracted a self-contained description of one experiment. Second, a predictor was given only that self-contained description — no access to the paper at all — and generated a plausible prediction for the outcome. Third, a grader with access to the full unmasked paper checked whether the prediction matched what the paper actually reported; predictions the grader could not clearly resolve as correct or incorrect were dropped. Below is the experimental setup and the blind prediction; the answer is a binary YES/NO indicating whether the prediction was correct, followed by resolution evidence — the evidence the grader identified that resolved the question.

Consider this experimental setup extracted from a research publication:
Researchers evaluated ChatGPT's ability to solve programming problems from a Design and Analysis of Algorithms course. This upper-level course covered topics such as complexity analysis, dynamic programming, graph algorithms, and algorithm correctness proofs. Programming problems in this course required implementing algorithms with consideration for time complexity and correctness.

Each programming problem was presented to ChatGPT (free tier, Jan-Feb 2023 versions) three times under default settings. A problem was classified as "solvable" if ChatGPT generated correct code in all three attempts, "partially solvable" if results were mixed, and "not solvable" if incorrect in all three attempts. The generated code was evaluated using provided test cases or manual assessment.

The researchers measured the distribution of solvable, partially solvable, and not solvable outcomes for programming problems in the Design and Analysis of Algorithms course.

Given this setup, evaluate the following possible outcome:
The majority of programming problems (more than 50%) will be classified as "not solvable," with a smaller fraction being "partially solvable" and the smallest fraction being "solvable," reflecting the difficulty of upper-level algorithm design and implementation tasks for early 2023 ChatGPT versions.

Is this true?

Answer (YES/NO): NO